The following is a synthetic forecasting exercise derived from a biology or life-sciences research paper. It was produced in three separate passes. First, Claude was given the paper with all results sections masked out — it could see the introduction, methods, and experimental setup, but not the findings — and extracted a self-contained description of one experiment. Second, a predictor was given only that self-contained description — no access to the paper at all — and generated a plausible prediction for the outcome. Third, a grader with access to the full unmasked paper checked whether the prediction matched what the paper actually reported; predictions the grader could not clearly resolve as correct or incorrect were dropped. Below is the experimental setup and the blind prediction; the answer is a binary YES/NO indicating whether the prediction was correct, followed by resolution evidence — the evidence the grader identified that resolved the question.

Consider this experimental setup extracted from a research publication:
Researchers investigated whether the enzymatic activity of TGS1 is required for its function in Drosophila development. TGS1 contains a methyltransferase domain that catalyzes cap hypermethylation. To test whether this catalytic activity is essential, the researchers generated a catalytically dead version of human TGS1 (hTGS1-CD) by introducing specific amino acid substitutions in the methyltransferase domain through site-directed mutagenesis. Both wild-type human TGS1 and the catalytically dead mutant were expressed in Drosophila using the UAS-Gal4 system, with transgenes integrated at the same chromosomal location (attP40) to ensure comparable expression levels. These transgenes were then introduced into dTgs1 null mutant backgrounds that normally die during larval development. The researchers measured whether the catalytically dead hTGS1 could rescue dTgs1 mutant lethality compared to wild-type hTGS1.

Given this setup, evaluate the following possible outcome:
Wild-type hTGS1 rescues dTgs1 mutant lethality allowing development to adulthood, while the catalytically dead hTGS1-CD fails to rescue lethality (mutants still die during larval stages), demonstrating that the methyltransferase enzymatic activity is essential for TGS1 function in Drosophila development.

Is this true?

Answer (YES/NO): YES